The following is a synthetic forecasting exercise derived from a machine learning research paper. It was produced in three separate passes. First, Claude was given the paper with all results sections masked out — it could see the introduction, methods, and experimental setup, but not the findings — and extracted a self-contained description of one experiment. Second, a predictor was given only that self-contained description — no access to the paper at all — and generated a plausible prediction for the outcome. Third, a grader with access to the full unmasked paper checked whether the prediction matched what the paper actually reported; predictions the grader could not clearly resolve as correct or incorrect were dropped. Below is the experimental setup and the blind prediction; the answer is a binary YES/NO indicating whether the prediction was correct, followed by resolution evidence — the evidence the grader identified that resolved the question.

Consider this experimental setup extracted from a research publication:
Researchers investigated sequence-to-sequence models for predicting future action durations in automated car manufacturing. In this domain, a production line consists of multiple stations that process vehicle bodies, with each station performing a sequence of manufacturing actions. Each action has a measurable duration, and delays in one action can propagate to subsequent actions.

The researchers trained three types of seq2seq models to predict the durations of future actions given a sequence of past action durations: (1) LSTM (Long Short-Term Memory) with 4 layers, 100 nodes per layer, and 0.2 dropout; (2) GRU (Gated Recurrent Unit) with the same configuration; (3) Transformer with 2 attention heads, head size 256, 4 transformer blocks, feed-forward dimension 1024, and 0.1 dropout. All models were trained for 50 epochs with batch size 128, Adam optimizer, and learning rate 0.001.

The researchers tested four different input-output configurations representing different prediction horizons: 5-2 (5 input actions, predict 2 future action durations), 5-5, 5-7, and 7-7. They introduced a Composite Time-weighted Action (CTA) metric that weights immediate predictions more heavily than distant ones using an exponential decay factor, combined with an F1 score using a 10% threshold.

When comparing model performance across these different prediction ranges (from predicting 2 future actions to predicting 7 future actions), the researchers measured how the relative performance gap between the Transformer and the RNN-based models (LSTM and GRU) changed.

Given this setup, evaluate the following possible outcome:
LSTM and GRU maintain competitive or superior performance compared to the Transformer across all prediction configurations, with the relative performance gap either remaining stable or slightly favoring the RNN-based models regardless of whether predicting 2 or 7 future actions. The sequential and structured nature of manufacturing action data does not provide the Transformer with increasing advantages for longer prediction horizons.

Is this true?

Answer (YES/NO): NO